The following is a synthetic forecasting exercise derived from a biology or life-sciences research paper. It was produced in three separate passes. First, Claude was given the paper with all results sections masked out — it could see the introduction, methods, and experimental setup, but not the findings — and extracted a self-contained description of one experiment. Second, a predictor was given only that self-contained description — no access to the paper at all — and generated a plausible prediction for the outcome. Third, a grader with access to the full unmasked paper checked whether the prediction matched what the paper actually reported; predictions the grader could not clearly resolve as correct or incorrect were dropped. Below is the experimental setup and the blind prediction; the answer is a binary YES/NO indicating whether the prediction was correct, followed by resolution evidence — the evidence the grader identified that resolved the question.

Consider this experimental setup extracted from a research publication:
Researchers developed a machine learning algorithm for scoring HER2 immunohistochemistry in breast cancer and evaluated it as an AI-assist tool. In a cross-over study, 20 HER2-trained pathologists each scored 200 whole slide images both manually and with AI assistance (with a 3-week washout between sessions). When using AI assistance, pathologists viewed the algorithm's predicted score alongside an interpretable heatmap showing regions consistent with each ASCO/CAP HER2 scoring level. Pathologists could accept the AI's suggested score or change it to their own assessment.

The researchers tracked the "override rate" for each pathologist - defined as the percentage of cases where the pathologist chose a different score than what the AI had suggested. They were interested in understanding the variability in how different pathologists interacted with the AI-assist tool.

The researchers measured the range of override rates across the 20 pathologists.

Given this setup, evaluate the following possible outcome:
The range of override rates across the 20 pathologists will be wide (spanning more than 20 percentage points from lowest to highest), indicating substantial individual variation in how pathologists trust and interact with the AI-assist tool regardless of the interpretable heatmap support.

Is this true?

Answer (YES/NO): YES